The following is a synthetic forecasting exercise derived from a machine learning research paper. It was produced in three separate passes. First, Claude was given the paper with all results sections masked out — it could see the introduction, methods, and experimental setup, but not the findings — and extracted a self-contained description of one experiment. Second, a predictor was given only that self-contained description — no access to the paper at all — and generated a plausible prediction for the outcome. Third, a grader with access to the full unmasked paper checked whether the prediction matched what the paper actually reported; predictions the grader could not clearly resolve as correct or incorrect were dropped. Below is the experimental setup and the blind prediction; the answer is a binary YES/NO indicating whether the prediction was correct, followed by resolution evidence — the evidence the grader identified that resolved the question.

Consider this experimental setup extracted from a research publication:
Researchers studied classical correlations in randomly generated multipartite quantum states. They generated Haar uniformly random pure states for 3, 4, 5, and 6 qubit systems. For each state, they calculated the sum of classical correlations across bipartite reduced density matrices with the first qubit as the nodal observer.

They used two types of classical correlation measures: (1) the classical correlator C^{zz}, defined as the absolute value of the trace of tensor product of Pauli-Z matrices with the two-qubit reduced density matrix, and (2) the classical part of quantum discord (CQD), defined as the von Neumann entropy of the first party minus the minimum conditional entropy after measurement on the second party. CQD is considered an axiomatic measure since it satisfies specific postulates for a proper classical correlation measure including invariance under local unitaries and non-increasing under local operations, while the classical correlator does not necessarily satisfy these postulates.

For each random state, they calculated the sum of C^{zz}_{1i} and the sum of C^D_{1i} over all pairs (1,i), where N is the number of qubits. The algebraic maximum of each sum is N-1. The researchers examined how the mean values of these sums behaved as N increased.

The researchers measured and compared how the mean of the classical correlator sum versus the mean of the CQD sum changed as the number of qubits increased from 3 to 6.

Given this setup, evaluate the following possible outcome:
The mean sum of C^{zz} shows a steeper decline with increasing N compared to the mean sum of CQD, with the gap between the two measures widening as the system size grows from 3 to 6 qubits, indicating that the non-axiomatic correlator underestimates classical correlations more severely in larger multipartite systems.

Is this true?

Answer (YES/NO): NO